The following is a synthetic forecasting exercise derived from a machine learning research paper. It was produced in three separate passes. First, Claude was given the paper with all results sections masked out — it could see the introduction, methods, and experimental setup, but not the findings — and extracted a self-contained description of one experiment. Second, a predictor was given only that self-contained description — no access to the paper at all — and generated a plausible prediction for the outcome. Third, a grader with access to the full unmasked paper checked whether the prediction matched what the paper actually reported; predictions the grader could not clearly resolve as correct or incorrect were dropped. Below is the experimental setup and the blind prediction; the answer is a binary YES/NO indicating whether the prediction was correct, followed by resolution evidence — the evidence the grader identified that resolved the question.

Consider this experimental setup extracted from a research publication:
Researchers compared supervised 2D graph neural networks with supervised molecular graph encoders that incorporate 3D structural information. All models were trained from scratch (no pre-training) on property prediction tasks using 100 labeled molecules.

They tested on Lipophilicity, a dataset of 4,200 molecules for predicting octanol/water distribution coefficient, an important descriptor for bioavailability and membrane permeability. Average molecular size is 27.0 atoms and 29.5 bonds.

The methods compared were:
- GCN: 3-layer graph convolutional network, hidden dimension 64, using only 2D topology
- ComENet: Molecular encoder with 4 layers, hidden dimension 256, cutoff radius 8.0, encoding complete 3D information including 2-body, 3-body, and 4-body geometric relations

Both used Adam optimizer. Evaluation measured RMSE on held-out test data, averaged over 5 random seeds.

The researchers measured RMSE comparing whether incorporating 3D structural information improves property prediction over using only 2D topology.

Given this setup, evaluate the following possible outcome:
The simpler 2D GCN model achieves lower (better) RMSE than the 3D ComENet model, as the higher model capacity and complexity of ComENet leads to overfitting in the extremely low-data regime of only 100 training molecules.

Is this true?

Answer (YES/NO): NO